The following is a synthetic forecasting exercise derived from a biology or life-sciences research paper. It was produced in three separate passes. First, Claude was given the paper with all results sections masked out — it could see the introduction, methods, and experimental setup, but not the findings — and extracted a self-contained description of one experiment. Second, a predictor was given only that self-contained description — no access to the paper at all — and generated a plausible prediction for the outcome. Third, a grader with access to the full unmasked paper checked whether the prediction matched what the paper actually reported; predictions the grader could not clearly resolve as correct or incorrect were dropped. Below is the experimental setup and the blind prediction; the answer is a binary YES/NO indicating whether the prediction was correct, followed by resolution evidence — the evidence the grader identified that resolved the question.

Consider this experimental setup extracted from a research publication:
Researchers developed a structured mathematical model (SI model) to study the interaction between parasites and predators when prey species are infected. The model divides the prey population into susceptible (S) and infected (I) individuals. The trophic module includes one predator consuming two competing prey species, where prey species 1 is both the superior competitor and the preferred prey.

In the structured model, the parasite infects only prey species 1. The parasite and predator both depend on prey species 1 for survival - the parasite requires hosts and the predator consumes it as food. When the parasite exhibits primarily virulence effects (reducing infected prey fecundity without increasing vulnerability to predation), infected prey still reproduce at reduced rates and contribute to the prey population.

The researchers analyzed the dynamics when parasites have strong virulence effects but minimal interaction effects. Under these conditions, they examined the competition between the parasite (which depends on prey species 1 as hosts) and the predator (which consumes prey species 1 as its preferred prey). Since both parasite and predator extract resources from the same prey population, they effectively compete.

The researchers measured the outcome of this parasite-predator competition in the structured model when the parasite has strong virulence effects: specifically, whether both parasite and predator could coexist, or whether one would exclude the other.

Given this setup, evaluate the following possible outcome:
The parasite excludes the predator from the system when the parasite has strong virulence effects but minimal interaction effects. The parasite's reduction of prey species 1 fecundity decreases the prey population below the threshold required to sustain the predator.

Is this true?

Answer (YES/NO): YES